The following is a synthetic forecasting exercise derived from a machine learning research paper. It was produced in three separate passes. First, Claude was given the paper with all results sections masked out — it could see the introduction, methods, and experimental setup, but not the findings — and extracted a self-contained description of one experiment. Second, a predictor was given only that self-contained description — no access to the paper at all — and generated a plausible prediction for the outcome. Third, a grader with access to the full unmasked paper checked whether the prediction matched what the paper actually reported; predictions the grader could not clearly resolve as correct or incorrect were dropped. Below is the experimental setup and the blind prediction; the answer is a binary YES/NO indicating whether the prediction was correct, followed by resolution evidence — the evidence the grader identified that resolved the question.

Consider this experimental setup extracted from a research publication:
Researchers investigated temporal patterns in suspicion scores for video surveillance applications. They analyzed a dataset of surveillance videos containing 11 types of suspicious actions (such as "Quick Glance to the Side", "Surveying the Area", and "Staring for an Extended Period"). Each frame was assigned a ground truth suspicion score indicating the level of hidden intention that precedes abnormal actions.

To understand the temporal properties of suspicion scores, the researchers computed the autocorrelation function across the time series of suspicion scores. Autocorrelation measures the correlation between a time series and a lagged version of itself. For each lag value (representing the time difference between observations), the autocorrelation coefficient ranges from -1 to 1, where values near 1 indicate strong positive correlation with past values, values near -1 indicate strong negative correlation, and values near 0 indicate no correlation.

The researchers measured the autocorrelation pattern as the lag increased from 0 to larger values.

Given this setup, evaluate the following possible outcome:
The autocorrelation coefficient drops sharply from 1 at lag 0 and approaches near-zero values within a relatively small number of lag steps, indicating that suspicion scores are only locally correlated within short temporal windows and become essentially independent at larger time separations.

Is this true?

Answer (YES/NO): NO